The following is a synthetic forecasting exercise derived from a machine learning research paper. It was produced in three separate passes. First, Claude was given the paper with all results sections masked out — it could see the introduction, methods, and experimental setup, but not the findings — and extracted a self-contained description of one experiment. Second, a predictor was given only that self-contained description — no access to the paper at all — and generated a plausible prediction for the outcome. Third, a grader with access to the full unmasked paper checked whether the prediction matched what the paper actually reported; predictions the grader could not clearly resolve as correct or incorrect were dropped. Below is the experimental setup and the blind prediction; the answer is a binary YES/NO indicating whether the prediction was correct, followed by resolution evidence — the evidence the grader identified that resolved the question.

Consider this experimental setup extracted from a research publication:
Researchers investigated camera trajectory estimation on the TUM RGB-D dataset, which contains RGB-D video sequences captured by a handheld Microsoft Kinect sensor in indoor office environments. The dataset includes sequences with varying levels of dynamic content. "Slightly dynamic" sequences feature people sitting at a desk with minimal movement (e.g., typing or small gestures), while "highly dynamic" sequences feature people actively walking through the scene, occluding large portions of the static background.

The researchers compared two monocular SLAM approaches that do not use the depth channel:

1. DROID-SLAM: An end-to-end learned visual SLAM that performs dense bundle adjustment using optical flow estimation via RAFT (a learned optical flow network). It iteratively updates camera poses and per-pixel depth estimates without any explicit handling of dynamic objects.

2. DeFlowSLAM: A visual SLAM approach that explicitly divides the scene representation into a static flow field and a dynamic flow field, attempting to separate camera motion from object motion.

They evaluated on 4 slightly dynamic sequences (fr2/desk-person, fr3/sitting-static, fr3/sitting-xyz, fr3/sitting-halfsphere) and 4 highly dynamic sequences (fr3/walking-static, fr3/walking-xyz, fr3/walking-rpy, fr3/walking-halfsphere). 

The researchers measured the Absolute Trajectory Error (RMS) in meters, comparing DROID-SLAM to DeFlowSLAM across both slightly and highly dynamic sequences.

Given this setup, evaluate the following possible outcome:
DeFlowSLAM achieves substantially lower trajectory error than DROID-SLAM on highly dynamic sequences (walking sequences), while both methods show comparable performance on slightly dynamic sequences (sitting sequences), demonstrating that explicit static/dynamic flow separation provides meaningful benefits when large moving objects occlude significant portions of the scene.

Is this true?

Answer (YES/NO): NO